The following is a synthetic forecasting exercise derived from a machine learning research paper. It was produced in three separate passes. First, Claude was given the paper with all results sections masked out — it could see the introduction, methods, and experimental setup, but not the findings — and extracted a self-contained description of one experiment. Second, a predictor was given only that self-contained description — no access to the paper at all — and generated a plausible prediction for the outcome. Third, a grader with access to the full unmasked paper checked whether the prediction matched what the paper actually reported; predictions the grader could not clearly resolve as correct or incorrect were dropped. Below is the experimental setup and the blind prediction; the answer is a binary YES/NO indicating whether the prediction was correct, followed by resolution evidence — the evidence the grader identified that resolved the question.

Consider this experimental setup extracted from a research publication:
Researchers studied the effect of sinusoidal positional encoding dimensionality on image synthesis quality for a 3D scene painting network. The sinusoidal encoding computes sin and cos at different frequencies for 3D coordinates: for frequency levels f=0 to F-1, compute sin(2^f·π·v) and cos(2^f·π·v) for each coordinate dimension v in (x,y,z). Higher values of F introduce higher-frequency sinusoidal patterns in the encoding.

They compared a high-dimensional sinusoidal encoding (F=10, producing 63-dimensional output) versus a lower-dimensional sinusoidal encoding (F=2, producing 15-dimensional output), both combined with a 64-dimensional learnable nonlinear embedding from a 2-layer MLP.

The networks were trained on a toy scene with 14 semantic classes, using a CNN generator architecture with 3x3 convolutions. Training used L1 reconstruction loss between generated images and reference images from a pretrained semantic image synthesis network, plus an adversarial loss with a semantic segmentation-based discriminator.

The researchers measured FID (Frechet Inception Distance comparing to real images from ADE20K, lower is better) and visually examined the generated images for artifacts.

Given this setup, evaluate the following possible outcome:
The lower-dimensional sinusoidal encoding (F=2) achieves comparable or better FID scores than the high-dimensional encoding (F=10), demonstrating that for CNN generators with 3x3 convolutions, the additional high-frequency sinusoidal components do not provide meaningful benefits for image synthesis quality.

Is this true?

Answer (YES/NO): YES